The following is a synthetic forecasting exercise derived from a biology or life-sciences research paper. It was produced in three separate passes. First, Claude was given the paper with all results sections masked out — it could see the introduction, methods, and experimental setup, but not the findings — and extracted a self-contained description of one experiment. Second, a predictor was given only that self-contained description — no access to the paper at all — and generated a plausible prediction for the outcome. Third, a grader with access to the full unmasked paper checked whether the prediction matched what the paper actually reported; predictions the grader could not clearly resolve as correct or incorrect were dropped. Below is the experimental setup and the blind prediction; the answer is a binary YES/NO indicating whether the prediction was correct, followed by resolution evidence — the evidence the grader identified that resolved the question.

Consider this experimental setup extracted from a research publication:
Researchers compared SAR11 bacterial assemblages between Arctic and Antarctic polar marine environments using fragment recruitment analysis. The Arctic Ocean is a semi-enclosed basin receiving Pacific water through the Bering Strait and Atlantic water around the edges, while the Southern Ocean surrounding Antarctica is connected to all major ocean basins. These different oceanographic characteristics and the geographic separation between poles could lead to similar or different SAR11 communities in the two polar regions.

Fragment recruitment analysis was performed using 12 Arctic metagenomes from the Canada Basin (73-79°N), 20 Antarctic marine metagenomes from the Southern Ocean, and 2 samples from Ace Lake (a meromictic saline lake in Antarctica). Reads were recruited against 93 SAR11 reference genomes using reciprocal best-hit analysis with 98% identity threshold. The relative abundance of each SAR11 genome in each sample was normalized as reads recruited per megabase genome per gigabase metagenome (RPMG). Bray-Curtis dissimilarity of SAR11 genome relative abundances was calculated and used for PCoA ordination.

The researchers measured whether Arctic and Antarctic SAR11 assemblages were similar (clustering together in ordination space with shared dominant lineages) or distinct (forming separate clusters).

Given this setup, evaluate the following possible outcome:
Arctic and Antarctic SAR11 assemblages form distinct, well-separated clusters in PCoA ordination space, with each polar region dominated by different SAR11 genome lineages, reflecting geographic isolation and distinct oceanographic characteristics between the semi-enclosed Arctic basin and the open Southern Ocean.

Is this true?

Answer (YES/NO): NO